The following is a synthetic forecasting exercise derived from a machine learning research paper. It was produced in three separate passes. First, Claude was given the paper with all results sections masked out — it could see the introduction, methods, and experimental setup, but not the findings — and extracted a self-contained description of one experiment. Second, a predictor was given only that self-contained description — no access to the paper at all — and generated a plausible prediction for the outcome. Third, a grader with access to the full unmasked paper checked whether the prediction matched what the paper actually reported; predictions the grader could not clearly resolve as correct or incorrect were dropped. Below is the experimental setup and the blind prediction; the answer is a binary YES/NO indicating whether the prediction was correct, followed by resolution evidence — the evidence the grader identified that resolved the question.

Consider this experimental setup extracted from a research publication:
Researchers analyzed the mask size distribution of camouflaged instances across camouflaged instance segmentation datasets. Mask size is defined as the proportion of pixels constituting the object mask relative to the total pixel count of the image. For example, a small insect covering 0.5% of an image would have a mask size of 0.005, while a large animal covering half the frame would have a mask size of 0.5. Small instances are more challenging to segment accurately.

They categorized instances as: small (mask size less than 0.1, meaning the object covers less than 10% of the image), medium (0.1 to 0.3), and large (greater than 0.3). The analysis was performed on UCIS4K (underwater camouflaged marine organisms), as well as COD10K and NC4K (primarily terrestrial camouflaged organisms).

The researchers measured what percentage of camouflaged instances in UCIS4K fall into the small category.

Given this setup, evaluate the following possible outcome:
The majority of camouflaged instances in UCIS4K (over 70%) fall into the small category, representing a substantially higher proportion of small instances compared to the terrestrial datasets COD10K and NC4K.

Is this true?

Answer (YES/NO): NO